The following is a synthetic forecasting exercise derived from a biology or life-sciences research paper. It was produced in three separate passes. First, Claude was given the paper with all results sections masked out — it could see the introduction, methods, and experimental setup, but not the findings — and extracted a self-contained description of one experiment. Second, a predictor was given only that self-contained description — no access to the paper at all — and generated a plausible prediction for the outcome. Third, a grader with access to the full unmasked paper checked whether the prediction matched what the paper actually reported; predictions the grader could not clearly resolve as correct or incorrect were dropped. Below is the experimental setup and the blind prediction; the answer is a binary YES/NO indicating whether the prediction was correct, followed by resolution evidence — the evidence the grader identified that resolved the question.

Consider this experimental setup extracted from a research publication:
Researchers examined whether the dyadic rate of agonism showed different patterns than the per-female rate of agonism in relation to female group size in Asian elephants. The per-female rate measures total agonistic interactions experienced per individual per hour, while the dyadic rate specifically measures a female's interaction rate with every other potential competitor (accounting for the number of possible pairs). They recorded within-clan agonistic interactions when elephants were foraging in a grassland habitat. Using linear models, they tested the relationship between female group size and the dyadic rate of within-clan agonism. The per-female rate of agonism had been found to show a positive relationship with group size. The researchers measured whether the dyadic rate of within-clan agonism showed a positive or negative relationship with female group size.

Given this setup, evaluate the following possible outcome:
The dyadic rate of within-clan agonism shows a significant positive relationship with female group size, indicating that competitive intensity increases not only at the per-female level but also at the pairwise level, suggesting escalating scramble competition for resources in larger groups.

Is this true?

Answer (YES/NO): NO